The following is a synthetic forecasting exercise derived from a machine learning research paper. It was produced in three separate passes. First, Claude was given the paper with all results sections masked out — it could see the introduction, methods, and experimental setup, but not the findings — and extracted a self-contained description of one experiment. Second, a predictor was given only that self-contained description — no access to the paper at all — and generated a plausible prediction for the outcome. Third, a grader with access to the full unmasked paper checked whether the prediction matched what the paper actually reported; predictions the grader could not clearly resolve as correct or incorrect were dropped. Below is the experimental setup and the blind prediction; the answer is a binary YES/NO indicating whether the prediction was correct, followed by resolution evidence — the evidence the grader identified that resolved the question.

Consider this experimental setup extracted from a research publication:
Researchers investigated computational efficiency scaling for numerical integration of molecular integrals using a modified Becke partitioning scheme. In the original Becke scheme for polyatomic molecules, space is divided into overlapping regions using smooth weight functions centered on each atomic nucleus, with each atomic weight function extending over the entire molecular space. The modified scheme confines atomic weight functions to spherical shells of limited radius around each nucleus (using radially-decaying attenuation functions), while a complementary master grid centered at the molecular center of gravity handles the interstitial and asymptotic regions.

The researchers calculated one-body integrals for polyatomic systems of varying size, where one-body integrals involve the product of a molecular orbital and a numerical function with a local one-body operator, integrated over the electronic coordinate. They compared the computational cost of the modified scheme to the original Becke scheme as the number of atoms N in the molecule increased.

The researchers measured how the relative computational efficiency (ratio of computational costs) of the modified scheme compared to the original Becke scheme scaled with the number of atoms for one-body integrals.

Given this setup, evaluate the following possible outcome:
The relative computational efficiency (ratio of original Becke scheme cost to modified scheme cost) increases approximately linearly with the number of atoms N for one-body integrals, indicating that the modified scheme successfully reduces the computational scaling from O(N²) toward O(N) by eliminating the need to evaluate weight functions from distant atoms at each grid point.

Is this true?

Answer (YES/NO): YES